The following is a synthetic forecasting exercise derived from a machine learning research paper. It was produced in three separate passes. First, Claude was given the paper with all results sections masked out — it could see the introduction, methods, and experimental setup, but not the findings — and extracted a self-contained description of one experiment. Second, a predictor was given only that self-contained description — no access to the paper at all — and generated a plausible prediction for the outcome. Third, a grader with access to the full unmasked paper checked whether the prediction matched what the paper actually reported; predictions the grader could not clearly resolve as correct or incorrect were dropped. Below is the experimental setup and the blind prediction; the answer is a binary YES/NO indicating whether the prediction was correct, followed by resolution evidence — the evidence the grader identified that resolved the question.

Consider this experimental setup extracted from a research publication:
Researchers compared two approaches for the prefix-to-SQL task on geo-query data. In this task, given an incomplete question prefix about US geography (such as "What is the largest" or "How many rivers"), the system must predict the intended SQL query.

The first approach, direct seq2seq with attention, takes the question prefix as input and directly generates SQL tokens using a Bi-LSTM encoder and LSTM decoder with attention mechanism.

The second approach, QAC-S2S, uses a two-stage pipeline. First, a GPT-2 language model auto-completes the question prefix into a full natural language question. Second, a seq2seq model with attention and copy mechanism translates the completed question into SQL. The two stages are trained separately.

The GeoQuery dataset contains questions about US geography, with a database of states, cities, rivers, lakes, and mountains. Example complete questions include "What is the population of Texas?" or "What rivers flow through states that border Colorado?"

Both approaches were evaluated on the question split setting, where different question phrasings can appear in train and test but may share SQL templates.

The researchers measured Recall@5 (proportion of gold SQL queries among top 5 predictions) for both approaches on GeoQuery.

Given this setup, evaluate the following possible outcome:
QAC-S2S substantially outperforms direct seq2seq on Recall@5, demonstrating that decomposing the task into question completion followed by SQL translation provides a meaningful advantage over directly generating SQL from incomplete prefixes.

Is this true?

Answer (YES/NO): YES